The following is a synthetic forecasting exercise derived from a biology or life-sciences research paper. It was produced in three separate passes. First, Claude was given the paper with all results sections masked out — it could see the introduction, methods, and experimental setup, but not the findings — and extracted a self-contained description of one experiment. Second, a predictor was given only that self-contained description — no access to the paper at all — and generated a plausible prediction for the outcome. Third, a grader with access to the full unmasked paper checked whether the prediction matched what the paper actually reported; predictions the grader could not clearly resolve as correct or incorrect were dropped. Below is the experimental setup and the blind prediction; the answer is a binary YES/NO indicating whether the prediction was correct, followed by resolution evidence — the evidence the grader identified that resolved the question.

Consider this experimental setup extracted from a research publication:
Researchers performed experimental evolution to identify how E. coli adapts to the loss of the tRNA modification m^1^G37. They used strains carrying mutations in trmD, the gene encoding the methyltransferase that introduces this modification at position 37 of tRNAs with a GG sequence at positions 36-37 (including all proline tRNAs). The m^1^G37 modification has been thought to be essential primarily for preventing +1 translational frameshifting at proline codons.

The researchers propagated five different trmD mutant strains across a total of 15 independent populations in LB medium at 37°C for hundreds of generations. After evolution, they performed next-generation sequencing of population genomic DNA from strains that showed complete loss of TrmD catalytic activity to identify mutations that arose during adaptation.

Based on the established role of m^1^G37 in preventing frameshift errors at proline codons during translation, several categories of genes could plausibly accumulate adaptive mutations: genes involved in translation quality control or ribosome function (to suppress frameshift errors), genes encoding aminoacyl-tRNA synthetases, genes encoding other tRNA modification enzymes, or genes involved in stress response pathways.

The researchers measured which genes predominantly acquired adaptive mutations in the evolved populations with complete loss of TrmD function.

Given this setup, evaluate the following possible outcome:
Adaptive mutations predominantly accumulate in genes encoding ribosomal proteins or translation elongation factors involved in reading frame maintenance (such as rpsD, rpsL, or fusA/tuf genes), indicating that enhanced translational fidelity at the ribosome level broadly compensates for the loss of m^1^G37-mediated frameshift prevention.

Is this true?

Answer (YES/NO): NO